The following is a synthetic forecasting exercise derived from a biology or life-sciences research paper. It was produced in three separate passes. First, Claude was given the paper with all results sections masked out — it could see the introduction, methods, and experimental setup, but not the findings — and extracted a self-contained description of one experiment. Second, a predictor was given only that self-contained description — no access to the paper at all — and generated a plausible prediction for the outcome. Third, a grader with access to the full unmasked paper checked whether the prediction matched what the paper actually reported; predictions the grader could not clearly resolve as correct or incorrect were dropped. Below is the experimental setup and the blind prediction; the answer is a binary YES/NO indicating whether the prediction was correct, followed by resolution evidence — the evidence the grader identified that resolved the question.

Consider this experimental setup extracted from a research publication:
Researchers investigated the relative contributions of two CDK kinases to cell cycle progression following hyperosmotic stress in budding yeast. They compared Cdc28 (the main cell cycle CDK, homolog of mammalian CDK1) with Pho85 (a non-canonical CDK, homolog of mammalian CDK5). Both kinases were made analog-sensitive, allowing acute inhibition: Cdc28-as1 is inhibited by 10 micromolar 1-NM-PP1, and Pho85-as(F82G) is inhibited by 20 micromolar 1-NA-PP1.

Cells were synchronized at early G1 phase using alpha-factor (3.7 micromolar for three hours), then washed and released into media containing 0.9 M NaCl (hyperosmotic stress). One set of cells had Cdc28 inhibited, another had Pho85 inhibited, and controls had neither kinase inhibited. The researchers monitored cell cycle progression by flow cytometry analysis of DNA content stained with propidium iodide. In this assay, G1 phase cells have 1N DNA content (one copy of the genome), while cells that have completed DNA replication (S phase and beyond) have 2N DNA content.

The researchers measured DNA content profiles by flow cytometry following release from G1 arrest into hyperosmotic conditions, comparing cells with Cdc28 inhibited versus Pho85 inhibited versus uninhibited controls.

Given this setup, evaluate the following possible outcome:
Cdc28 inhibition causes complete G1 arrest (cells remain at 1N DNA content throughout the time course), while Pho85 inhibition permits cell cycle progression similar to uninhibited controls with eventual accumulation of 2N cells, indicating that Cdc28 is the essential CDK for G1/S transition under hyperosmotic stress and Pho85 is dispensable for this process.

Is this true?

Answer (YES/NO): NO